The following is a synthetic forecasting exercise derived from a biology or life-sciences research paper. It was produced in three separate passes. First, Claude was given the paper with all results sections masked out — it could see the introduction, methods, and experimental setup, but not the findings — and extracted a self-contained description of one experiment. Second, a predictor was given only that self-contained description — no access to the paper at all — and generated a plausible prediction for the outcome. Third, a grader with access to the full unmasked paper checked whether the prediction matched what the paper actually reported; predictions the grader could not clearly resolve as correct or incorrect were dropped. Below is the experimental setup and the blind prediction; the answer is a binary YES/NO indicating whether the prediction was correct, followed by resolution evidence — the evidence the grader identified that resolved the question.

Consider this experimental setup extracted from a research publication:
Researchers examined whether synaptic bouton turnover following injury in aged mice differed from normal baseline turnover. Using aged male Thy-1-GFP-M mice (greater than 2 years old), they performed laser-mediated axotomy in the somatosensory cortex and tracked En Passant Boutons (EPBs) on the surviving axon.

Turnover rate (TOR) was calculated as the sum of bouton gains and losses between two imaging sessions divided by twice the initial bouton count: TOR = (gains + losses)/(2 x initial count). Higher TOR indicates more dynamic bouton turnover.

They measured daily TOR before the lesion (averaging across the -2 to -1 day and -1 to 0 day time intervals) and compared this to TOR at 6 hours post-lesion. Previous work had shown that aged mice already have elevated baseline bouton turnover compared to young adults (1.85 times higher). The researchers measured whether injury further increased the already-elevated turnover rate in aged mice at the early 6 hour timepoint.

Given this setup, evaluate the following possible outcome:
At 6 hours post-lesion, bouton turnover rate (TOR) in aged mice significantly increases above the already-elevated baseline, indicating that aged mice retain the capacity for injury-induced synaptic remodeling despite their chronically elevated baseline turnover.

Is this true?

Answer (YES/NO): YES